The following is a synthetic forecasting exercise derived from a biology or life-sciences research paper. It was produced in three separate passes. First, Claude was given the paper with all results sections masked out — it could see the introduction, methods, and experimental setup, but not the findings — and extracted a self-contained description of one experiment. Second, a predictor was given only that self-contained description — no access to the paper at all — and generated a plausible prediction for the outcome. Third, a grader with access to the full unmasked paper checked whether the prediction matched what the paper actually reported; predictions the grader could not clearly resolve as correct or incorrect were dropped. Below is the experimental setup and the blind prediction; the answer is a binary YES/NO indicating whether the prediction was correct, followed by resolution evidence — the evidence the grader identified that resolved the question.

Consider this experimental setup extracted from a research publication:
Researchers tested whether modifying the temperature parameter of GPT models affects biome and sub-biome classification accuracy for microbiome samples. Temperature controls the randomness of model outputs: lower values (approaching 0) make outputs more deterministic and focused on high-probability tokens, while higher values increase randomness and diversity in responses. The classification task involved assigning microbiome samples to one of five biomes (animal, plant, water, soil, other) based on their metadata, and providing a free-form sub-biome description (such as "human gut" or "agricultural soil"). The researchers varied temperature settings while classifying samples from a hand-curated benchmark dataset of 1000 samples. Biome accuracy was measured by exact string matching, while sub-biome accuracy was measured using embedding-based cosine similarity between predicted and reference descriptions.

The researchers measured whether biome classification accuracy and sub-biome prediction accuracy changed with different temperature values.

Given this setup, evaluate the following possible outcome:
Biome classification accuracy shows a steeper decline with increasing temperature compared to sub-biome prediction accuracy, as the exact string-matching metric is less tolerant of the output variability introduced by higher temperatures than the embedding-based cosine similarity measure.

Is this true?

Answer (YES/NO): NO